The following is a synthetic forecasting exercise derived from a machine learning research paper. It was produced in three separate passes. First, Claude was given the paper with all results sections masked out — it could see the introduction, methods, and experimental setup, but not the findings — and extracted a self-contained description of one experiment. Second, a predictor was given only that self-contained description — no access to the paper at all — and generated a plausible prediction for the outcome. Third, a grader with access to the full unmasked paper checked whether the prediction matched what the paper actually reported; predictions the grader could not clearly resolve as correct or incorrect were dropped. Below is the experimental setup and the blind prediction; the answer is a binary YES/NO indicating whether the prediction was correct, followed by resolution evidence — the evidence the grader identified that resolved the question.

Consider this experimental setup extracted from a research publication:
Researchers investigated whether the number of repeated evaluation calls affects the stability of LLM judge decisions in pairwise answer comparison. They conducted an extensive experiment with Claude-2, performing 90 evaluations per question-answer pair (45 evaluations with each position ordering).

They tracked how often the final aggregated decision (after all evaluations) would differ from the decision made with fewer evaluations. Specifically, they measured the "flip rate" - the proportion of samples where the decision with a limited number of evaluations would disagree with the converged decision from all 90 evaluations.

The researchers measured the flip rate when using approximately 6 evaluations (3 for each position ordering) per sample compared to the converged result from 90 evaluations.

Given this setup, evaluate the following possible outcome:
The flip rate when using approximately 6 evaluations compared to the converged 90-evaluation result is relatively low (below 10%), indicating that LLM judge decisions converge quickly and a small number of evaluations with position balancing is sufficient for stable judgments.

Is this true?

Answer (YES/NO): YES